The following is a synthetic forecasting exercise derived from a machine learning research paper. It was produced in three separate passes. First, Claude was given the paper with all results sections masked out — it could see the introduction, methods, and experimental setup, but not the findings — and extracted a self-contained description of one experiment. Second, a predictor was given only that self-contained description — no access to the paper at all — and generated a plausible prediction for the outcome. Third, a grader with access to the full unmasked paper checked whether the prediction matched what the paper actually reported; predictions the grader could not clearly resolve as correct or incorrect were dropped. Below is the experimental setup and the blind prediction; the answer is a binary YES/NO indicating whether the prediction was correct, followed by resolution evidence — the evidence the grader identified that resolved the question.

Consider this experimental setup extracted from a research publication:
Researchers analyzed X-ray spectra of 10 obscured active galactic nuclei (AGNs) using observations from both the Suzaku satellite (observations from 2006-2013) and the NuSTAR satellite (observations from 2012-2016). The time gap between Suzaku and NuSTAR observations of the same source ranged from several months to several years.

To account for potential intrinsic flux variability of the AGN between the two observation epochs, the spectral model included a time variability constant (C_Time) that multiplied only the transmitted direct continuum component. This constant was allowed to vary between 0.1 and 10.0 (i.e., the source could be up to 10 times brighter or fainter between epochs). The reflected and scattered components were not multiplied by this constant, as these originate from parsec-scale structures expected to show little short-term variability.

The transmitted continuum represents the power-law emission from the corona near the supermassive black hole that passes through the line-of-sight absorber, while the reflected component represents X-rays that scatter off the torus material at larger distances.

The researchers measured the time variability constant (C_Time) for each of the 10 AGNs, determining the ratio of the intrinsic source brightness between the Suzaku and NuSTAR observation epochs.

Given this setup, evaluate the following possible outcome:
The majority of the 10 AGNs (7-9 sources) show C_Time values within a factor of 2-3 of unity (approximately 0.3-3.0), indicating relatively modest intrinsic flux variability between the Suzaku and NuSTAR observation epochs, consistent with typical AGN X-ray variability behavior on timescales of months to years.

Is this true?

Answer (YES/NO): YES